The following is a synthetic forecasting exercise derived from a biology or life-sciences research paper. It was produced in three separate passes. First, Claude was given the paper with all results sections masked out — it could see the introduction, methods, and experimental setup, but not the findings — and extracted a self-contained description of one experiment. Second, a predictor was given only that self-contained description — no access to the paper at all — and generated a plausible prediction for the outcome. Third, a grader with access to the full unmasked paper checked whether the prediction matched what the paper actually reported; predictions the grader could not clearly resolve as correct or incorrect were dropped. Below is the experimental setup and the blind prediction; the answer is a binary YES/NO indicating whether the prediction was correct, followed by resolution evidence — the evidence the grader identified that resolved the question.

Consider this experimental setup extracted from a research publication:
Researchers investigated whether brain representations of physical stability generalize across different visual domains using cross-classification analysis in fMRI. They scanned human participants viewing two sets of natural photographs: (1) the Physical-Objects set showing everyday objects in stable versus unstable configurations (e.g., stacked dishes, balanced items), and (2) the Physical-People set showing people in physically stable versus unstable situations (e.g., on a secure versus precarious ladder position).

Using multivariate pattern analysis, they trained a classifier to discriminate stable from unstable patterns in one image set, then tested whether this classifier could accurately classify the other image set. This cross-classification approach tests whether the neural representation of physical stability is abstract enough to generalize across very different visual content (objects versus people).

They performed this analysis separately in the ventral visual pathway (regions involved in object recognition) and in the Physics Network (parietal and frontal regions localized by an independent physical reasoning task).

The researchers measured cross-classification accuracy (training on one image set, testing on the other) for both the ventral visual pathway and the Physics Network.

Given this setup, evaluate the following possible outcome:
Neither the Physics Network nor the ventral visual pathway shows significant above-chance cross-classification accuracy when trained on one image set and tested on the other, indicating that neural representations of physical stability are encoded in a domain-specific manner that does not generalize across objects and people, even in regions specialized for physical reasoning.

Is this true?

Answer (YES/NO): NO